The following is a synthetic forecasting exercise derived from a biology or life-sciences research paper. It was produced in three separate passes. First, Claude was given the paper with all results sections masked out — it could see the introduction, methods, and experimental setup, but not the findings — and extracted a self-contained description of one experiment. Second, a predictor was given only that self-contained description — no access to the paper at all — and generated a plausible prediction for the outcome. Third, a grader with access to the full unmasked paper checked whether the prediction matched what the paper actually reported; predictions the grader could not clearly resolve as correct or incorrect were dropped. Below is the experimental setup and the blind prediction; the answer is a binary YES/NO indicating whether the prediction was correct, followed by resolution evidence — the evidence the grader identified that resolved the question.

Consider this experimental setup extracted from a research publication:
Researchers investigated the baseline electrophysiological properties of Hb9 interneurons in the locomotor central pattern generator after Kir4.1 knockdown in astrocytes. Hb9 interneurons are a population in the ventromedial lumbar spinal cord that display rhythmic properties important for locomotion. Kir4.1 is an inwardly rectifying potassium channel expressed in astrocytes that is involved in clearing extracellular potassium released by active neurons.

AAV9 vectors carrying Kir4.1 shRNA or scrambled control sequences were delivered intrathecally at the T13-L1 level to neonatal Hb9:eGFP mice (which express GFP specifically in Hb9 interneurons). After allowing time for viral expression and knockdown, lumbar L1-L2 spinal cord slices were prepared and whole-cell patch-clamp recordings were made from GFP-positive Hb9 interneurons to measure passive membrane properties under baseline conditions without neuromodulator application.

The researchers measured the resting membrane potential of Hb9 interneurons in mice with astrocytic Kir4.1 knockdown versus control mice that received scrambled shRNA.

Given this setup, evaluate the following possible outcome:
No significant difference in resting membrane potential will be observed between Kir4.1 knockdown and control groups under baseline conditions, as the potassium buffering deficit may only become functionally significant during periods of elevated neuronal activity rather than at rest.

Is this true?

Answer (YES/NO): NO